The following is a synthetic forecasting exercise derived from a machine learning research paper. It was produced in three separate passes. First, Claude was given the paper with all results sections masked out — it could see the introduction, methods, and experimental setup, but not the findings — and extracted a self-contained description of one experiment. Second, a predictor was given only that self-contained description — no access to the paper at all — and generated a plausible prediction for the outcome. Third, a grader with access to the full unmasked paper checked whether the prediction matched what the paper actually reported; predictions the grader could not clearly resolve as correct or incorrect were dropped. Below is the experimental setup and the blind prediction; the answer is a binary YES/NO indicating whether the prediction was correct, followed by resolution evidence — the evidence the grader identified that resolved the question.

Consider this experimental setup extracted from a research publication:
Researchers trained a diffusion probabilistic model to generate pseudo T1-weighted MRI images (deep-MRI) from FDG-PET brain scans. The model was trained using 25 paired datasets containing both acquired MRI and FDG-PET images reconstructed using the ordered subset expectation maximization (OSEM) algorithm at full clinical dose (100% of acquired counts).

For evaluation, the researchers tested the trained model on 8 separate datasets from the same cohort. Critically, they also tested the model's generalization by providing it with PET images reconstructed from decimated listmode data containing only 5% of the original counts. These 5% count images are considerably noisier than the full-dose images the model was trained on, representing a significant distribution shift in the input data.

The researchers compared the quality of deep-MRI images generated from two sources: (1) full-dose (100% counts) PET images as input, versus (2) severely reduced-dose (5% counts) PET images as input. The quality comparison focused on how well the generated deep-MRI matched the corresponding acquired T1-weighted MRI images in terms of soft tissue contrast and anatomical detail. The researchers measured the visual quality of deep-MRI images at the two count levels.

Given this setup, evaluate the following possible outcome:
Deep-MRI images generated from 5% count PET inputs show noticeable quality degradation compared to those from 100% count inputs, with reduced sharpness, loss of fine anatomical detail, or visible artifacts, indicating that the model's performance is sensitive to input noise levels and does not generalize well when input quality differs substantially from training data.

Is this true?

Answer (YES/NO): NO